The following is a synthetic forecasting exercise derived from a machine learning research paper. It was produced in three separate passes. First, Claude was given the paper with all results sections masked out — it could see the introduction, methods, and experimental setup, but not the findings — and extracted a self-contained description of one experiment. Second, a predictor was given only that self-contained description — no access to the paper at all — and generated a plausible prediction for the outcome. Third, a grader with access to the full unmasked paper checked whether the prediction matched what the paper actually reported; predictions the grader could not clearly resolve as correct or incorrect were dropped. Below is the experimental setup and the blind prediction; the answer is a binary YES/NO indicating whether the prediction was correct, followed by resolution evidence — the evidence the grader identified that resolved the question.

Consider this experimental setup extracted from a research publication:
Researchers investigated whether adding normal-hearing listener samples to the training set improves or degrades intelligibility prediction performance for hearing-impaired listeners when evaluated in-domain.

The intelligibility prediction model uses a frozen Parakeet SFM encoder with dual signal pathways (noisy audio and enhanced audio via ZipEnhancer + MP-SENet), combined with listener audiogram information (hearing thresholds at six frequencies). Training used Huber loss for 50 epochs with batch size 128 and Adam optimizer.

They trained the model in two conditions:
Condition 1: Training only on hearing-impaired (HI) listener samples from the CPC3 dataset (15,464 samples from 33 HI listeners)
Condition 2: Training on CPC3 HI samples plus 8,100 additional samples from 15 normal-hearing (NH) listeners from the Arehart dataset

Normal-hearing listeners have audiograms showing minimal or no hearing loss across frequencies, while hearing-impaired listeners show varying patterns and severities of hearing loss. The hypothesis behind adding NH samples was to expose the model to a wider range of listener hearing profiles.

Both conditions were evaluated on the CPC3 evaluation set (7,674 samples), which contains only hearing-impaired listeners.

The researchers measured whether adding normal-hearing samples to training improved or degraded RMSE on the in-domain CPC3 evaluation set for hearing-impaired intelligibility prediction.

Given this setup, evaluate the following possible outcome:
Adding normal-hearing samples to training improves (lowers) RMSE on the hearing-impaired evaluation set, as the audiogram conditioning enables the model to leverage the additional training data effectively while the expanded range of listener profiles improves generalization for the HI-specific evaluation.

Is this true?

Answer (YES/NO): NO